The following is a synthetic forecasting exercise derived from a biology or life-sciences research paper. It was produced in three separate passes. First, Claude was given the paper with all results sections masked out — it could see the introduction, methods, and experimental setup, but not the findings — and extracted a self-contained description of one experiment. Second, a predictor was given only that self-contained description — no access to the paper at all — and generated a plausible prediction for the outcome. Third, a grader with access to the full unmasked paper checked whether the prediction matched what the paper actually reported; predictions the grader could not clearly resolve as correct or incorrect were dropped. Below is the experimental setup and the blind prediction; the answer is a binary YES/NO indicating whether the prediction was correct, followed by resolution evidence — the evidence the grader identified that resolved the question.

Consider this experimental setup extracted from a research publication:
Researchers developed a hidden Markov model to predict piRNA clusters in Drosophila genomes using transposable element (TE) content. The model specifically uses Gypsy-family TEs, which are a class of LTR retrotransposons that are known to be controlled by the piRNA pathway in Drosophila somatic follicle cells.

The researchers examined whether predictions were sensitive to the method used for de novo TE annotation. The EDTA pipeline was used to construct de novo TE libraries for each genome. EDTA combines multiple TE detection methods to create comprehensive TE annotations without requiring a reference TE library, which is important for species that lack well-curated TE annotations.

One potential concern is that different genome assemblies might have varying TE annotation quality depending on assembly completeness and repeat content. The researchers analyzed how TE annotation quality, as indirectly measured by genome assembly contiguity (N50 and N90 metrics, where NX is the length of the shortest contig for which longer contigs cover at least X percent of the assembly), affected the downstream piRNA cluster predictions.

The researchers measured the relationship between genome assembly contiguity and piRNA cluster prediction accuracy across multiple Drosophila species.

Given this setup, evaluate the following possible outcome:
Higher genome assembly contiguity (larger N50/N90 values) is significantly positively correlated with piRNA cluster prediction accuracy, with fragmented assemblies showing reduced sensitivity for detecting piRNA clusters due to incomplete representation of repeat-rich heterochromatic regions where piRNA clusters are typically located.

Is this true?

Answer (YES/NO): NO